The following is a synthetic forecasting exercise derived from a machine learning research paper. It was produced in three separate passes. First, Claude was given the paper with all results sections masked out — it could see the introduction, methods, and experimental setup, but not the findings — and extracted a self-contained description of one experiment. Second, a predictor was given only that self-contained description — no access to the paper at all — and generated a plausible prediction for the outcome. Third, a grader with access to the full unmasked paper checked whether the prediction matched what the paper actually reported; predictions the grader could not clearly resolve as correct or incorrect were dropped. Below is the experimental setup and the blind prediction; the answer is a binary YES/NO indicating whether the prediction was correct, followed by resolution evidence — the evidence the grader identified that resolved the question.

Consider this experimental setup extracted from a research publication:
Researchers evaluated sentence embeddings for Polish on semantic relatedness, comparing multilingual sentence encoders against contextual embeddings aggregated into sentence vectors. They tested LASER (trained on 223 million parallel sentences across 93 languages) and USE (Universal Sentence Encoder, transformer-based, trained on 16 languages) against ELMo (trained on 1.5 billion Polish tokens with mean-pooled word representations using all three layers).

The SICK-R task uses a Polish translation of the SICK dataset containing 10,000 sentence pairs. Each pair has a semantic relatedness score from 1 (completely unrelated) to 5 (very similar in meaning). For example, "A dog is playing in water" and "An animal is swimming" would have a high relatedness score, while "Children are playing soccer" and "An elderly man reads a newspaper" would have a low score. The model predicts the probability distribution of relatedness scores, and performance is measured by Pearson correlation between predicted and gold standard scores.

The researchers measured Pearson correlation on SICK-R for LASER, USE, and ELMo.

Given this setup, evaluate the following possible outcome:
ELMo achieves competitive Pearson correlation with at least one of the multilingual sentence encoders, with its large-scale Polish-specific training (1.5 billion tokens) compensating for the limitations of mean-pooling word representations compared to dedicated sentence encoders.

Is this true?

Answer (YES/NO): NO